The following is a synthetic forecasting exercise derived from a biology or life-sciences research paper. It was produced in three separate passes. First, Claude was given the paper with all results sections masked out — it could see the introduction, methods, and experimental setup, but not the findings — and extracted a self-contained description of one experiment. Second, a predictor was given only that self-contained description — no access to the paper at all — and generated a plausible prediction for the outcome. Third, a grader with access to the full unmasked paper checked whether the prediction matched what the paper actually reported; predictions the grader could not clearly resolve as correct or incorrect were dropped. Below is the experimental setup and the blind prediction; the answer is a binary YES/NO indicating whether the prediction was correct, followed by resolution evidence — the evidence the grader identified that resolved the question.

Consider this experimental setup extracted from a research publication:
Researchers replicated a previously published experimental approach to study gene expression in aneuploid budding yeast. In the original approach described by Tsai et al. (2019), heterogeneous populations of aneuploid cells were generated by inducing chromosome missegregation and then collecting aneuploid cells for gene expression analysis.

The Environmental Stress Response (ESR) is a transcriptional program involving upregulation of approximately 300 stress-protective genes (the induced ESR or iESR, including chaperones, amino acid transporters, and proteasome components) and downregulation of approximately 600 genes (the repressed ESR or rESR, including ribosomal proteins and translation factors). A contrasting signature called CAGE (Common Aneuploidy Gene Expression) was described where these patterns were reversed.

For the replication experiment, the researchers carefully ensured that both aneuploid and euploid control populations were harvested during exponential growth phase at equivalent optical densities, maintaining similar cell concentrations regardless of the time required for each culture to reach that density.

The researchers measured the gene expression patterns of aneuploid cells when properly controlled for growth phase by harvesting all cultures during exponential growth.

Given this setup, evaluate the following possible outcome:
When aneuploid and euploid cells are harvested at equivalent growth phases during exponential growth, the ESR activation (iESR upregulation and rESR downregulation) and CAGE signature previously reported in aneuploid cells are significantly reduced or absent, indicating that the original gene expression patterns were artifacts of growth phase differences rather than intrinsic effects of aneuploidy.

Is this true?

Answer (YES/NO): NO